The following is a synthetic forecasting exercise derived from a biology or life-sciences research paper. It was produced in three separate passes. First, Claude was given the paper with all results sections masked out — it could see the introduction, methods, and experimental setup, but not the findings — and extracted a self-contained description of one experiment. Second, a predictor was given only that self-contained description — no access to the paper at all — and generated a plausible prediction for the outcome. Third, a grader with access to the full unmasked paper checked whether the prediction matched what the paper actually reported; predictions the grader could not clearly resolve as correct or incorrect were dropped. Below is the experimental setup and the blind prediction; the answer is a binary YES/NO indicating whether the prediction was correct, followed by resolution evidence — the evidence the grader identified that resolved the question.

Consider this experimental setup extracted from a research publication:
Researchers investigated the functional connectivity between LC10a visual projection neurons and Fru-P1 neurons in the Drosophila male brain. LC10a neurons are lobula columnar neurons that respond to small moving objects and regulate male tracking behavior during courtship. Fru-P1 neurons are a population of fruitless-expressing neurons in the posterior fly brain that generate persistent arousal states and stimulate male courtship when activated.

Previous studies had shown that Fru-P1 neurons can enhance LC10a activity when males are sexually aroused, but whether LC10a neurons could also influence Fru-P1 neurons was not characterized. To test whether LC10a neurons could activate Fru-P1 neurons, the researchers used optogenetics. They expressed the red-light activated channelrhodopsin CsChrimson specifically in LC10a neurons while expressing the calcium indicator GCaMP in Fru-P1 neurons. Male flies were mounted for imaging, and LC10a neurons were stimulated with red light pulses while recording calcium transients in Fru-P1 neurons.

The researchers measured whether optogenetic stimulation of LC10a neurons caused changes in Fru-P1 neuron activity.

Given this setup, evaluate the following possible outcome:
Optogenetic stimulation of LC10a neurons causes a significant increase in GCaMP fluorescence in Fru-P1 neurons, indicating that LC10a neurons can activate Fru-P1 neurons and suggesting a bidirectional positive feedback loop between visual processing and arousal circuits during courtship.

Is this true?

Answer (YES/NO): YES